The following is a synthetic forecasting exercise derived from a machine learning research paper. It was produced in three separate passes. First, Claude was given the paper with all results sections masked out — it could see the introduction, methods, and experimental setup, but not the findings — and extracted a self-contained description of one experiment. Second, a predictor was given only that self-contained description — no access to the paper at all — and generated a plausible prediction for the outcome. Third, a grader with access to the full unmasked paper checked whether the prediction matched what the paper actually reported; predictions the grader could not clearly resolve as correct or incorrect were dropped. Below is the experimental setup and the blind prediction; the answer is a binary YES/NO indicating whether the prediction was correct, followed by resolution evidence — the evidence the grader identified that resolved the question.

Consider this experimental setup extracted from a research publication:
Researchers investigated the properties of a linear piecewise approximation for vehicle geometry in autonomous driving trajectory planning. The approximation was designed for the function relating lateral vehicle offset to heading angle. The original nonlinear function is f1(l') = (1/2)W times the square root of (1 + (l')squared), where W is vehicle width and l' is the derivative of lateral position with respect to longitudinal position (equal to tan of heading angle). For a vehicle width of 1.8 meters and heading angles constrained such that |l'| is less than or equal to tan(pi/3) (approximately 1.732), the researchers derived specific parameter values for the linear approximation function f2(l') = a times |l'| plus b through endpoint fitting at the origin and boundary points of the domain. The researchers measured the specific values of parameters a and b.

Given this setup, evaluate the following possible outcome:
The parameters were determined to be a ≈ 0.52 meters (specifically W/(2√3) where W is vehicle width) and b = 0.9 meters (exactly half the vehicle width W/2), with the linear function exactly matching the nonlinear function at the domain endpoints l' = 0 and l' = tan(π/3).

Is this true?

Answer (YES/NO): YES